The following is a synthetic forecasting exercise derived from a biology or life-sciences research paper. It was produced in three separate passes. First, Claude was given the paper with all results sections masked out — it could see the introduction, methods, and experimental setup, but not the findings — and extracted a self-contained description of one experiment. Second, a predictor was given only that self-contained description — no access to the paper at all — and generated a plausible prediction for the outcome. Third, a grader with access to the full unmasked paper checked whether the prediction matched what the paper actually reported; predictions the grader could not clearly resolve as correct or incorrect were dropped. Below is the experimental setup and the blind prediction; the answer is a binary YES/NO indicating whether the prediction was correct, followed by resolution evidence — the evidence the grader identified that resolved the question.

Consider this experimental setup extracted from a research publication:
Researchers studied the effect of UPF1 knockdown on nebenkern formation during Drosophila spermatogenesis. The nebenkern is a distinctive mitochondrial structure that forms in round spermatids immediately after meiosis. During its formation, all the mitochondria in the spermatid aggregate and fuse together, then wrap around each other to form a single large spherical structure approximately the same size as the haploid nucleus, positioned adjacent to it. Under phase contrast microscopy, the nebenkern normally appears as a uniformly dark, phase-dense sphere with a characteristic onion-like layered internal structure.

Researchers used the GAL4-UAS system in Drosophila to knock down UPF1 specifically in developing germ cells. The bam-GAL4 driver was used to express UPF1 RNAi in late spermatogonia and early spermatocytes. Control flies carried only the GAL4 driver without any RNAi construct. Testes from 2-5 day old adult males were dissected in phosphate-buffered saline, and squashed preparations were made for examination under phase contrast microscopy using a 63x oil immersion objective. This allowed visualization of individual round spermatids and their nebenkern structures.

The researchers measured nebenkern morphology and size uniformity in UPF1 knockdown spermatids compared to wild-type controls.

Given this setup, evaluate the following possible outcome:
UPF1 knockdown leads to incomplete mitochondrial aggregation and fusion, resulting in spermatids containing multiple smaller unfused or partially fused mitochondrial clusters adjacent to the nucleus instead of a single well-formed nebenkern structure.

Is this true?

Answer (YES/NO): NO